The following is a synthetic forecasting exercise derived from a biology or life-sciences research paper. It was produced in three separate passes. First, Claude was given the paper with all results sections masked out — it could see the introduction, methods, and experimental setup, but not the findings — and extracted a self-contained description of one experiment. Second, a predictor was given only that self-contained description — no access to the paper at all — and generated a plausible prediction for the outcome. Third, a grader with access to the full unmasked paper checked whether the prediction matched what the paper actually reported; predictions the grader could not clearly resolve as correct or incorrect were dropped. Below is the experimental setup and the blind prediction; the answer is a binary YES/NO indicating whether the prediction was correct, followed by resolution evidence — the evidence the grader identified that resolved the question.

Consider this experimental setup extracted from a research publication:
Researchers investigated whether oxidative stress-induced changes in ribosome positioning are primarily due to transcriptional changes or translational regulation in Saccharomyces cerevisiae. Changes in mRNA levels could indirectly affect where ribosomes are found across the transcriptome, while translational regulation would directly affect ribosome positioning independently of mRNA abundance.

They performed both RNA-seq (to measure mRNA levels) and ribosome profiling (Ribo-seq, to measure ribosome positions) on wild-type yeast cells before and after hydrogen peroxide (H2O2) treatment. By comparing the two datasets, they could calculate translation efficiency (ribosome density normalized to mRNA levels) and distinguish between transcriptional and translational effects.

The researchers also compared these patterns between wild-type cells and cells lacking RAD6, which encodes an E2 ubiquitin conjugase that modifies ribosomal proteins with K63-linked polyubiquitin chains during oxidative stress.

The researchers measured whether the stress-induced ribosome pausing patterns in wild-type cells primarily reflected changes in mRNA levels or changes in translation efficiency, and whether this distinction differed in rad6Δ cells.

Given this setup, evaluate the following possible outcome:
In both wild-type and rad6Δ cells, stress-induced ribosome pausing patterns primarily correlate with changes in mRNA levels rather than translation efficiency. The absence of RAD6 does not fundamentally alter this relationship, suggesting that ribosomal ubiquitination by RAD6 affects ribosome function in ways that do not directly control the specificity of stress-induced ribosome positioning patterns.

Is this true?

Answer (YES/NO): NO